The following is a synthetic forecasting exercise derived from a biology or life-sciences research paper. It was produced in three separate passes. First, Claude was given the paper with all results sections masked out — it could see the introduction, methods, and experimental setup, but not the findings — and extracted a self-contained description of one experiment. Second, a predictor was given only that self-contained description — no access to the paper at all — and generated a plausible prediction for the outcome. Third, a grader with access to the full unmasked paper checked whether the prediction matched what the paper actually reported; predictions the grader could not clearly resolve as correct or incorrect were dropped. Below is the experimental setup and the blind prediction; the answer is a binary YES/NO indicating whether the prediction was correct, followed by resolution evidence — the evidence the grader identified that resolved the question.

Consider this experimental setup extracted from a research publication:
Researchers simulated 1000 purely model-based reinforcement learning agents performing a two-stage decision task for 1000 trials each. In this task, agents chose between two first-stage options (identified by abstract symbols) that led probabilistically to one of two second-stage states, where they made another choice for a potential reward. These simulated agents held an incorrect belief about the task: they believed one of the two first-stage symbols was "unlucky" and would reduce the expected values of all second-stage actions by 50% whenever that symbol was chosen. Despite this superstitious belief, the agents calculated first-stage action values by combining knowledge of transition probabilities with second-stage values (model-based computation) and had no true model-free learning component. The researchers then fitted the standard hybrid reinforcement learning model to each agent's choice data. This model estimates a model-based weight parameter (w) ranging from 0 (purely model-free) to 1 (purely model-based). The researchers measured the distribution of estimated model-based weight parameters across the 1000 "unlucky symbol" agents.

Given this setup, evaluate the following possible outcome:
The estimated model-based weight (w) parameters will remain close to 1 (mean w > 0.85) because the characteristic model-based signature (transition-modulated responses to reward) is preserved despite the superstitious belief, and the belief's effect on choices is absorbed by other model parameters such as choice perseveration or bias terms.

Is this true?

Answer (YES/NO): NO